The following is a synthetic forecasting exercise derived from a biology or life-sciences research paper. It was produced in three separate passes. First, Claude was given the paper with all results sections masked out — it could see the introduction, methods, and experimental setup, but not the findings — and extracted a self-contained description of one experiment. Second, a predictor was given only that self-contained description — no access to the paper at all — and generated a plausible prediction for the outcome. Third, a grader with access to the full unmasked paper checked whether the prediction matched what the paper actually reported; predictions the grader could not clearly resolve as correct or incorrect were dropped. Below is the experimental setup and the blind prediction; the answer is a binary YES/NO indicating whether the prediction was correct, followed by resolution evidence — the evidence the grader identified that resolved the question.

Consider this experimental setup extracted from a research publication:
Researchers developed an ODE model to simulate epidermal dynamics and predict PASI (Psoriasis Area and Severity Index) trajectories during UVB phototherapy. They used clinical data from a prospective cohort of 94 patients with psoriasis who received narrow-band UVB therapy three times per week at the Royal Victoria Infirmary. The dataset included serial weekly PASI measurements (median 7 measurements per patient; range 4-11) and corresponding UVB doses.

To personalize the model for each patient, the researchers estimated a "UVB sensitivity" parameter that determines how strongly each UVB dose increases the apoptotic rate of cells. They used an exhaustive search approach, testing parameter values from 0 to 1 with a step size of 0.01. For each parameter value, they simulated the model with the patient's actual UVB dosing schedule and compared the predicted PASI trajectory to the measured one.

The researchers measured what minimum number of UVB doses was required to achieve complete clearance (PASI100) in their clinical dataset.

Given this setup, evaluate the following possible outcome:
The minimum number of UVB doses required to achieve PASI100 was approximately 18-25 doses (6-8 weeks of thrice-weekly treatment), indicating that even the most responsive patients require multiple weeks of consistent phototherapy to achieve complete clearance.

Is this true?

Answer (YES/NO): YES